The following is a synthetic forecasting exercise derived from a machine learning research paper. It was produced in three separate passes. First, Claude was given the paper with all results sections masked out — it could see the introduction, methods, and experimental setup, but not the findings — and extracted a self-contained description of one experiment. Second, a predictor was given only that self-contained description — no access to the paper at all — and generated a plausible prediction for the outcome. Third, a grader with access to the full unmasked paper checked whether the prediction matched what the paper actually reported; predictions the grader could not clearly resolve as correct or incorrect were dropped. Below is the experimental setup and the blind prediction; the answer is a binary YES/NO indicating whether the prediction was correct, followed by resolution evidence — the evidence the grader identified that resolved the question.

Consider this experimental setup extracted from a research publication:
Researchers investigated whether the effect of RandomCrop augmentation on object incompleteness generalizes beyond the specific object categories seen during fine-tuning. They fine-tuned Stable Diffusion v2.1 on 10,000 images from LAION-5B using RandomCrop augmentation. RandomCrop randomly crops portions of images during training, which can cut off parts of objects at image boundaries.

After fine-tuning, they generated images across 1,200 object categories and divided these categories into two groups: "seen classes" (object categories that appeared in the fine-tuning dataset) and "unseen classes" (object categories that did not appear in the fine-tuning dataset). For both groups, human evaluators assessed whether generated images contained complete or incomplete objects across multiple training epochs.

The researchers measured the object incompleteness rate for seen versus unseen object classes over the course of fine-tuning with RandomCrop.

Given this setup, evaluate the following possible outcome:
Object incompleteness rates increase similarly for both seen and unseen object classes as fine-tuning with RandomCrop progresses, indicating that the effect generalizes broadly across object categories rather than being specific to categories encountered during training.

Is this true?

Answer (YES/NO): YES